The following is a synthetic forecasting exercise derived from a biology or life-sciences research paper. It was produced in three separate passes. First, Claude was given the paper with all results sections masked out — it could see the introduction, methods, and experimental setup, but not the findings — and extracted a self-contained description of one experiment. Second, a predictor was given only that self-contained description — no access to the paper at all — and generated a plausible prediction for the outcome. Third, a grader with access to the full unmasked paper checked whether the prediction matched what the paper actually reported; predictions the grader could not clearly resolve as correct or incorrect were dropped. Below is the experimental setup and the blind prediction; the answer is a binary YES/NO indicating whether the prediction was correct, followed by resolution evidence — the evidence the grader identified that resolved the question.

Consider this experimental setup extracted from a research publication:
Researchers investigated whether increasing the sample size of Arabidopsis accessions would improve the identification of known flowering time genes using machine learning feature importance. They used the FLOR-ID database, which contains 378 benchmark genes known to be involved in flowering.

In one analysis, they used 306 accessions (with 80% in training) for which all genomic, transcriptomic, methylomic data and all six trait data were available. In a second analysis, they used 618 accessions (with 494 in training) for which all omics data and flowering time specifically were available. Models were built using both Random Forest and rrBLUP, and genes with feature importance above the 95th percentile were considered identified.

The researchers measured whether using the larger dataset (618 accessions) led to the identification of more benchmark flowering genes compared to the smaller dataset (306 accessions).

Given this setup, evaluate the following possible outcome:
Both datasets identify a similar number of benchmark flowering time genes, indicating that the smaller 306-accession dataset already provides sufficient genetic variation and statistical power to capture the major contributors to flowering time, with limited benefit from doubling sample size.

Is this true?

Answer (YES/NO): YES